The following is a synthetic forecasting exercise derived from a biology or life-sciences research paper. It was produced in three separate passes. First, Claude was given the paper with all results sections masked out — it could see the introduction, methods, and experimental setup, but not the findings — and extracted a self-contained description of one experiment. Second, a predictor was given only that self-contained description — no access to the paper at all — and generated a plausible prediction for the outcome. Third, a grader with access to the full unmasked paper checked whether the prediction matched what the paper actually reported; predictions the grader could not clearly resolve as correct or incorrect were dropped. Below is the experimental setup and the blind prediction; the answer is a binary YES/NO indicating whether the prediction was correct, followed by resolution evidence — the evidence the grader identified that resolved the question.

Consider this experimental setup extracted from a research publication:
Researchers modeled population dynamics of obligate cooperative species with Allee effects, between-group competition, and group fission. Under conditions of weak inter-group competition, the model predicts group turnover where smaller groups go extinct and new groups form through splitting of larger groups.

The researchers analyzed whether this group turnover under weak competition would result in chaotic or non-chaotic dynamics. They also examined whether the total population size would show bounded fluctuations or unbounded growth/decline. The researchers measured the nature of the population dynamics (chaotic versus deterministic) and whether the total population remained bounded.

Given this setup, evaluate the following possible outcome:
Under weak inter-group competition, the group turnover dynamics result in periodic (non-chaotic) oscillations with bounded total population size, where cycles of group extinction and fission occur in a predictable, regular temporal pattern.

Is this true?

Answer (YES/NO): YES